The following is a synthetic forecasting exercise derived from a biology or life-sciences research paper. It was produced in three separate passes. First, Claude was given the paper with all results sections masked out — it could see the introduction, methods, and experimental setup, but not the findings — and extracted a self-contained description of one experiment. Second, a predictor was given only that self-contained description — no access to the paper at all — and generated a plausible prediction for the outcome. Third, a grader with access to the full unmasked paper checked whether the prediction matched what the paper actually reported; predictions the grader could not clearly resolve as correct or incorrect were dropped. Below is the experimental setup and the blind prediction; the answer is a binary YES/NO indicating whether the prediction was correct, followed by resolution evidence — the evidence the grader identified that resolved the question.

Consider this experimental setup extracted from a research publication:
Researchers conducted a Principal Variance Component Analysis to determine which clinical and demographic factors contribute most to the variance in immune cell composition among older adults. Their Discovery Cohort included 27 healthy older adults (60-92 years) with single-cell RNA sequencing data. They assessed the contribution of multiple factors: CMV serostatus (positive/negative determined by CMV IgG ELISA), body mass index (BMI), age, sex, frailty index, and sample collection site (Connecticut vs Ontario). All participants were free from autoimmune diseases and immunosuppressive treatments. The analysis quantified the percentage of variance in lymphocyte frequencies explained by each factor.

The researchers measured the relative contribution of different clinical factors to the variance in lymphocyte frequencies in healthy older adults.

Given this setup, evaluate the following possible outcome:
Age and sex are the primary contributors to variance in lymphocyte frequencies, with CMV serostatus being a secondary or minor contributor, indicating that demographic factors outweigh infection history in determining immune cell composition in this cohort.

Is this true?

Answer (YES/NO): NO